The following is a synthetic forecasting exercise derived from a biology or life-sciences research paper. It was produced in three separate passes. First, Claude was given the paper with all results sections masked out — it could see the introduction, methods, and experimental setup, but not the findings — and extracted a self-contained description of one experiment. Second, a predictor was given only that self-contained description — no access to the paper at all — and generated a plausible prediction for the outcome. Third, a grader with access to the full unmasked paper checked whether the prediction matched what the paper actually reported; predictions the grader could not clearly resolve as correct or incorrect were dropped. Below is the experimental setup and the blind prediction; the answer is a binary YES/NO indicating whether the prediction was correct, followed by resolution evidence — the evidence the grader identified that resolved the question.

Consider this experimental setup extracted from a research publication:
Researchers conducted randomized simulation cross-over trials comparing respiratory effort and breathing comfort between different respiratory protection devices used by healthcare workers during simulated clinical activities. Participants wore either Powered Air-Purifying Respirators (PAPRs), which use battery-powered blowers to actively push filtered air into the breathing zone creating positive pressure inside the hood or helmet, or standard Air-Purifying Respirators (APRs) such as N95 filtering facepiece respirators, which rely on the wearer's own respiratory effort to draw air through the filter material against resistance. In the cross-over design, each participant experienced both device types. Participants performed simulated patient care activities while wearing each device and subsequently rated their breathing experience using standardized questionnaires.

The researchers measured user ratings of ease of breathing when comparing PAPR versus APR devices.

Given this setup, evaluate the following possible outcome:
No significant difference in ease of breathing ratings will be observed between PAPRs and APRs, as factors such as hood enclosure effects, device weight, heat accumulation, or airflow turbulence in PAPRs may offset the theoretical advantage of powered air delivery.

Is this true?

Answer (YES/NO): NO